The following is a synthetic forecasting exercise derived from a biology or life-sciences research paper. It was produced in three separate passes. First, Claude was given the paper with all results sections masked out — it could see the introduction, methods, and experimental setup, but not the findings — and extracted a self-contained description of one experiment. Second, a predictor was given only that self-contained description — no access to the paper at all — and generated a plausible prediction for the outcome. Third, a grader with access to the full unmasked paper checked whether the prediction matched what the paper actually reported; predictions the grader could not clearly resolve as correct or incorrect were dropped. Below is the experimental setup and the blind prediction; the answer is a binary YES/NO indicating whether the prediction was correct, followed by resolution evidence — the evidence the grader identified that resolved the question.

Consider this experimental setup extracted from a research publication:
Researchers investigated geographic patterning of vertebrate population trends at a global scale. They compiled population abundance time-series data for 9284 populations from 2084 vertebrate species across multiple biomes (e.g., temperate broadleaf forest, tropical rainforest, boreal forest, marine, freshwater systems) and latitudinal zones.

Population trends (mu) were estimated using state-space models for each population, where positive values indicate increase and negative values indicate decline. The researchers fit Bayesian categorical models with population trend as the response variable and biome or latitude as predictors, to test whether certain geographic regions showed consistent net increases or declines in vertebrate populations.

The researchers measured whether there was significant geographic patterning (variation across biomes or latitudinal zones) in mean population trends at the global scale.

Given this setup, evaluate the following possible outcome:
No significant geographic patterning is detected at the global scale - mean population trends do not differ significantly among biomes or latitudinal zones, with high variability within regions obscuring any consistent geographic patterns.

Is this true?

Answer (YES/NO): NO